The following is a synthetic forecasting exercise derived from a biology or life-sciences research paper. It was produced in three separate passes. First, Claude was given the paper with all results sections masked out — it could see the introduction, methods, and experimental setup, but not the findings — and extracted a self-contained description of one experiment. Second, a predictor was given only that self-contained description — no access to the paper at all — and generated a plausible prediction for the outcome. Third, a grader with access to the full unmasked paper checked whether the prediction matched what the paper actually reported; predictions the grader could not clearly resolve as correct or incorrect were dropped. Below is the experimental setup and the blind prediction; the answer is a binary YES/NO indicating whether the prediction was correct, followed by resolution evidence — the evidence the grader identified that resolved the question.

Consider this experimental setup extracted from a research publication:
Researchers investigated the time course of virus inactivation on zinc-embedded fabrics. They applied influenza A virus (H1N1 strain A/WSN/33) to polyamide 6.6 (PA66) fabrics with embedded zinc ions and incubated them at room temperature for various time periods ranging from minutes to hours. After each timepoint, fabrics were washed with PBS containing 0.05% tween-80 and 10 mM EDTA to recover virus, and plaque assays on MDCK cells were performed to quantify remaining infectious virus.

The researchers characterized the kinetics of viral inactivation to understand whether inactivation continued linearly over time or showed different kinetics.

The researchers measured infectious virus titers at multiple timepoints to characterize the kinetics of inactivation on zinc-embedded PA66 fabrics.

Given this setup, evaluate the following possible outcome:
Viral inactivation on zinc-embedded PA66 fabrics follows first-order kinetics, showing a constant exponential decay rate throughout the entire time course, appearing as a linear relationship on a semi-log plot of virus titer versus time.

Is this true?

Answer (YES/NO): NO